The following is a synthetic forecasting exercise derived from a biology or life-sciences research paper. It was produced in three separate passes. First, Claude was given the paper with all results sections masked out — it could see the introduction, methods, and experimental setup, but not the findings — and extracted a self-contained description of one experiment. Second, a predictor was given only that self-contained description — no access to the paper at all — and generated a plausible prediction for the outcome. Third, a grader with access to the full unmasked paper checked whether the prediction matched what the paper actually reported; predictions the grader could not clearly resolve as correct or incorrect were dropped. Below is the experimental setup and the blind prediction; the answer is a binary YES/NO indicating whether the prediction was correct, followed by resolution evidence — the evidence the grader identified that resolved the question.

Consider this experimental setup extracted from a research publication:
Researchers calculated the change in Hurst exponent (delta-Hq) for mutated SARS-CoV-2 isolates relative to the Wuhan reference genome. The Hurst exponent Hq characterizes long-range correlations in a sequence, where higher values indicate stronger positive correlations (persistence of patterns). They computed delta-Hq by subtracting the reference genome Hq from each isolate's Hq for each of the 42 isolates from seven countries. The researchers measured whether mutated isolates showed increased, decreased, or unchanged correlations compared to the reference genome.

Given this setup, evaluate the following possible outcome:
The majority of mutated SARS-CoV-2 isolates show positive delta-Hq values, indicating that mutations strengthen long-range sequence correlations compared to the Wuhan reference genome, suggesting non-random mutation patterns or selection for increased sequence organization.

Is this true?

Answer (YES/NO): YES